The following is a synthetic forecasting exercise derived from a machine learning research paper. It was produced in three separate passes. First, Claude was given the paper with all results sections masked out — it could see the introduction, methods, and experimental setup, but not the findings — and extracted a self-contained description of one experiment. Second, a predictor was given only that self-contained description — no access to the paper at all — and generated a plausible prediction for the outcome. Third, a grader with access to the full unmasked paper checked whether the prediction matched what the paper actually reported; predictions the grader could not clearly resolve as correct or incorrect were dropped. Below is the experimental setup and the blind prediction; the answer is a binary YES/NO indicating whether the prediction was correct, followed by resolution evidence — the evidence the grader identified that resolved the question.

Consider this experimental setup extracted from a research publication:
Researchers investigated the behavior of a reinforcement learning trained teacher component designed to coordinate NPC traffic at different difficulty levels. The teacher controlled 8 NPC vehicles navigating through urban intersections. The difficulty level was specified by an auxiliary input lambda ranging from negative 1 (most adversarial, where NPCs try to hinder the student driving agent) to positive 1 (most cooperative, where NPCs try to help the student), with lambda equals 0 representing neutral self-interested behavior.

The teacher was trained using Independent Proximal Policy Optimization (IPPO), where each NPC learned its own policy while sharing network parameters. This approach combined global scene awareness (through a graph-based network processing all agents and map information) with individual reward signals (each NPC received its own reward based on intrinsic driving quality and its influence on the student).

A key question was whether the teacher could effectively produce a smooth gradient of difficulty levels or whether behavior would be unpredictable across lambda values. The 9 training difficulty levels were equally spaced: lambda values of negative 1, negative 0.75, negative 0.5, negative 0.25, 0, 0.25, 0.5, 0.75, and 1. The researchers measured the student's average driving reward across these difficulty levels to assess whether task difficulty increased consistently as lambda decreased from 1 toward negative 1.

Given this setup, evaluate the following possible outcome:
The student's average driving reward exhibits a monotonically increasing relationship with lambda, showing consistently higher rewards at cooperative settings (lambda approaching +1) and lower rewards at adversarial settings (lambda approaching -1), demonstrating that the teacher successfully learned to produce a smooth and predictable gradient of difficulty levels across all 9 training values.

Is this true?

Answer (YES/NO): NO